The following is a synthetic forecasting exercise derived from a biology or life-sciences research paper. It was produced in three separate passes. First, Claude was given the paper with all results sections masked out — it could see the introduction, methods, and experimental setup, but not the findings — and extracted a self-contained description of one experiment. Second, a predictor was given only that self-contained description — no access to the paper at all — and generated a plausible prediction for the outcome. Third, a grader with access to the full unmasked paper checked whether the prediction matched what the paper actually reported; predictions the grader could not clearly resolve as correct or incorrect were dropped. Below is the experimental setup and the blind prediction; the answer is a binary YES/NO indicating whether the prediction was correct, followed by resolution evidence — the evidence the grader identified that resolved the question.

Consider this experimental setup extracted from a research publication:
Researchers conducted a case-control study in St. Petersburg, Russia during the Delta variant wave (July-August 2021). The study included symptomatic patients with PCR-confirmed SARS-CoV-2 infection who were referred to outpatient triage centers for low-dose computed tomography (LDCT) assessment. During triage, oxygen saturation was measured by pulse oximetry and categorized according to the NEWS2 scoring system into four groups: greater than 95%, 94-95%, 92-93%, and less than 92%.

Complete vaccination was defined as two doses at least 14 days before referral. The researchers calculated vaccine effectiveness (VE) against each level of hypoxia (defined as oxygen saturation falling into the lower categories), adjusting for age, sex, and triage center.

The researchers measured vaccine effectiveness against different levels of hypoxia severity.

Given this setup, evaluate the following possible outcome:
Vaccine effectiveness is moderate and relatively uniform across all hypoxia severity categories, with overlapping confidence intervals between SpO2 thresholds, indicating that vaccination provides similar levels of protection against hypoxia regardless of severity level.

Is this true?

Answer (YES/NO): YES